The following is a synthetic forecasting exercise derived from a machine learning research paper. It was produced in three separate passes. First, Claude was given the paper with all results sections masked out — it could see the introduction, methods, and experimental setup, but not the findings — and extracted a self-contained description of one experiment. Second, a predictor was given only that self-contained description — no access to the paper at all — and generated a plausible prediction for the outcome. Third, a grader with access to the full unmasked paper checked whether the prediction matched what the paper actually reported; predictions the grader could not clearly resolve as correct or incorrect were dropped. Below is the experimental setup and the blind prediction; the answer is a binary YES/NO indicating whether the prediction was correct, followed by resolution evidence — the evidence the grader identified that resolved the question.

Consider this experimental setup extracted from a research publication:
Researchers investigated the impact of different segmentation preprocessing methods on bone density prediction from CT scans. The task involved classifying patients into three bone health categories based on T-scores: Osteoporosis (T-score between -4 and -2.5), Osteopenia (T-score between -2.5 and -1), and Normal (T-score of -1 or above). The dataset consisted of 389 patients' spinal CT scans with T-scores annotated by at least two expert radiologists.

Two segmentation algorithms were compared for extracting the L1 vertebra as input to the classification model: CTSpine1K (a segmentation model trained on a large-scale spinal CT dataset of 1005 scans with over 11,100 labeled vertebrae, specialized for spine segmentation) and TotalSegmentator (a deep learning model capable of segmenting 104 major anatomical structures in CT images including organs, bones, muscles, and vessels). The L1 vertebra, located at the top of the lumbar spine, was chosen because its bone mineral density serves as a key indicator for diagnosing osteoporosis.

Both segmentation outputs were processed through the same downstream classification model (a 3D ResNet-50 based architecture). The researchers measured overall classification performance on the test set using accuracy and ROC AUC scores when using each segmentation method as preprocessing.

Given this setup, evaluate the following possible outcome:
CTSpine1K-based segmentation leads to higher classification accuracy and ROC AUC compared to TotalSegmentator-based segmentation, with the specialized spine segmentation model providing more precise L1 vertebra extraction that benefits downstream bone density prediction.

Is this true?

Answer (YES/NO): NO